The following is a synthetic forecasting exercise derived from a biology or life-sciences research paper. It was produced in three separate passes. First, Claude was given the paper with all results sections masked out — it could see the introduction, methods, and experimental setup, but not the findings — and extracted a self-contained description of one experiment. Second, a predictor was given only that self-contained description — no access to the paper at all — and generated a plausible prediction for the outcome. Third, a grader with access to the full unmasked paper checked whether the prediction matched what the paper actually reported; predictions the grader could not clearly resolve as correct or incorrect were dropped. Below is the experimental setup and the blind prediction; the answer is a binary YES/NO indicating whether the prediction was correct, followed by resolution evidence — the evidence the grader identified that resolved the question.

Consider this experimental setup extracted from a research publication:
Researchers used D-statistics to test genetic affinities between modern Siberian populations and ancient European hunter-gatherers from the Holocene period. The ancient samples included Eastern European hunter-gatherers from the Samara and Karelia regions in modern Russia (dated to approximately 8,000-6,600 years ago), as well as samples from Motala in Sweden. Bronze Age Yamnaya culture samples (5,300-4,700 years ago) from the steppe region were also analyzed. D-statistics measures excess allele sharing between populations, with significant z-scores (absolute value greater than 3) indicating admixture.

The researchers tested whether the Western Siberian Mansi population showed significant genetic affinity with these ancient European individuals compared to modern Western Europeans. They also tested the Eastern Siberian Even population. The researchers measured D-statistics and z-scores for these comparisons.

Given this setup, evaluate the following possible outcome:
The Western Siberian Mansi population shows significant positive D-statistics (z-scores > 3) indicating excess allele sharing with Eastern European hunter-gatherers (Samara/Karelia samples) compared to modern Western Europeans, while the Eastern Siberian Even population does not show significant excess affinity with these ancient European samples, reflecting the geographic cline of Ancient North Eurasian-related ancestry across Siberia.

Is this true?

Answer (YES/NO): NO